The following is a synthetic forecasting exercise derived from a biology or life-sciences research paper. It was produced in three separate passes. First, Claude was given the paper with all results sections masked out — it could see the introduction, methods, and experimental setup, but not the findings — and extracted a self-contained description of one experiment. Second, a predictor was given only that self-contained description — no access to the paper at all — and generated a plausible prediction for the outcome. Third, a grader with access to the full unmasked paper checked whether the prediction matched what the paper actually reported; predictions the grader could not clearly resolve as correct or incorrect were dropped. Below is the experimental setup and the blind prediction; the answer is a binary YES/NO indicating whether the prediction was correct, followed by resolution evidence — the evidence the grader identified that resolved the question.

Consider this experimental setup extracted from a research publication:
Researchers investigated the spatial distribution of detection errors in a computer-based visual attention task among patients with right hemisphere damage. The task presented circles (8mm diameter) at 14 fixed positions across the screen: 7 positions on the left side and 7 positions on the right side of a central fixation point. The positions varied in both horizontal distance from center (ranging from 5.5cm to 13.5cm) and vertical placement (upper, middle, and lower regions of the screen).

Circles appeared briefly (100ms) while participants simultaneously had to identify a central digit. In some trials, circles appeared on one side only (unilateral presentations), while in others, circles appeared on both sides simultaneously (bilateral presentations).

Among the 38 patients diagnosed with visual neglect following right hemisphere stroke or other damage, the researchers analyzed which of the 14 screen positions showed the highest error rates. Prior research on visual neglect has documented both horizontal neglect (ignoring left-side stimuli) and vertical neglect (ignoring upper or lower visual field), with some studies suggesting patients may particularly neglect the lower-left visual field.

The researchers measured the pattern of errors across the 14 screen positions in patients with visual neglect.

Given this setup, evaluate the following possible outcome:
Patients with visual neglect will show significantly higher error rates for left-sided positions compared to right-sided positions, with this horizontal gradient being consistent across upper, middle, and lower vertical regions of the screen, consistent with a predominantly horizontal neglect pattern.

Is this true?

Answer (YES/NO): NO